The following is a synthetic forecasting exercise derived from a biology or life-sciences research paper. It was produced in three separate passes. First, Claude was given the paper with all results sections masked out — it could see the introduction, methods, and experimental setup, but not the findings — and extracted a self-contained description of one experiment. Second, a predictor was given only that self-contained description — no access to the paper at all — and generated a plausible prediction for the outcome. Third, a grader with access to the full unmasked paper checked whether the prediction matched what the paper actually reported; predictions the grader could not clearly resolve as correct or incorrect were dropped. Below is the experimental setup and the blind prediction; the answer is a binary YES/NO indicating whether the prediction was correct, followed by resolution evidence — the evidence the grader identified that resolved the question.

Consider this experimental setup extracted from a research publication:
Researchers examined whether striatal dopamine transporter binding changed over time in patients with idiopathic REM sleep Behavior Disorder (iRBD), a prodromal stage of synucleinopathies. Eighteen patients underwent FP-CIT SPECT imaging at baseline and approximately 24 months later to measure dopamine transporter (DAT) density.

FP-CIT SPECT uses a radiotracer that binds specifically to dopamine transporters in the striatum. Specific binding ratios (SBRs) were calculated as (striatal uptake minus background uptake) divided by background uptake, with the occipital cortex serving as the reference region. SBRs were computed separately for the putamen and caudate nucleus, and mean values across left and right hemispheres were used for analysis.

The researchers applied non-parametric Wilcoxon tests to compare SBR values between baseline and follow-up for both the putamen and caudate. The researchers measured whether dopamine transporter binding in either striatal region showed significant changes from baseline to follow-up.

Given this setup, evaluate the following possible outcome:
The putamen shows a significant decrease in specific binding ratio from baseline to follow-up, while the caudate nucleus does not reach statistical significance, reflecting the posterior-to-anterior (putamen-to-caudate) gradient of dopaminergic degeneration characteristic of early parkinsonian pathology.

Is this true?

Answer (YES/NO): NO